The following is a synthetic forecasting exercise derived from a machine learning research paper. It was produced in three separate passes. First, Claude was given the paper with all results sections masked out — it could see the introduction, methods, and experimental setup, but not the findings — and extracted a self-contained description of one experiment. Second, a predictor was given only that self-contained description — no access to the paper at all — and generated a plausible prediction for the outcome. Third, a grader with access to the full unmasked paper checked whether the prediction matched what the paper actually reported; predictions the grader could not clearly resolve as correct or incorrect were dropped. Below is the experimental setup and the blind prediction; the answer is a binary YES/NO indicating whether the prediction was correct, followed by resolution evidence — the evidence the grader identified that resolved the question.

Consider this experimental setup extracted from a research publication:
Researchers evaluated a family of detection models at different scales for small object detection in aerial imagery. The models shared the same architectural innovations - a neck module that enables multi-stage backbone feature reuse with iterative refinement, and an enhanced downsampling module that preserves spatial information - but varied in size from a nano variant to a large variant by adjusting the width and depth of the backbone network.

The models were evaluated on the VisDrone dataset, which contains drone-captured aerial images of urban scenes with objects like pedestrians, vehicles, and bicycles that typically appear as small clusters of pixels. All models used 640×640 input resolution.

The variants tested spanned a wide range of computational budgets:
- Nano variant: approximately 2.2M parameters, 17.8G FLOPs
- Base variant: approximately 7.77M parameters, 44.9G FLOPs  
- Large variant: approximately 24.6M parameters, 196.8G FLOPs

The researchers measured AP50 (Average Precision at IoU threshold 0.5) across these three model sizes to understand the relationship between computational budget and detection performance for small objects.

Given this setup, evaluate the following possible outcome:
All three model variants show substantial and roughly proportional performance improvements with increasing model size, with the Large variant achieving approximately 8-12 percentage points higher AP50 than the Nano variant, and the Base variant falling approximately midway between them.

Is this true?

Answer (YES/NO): NO